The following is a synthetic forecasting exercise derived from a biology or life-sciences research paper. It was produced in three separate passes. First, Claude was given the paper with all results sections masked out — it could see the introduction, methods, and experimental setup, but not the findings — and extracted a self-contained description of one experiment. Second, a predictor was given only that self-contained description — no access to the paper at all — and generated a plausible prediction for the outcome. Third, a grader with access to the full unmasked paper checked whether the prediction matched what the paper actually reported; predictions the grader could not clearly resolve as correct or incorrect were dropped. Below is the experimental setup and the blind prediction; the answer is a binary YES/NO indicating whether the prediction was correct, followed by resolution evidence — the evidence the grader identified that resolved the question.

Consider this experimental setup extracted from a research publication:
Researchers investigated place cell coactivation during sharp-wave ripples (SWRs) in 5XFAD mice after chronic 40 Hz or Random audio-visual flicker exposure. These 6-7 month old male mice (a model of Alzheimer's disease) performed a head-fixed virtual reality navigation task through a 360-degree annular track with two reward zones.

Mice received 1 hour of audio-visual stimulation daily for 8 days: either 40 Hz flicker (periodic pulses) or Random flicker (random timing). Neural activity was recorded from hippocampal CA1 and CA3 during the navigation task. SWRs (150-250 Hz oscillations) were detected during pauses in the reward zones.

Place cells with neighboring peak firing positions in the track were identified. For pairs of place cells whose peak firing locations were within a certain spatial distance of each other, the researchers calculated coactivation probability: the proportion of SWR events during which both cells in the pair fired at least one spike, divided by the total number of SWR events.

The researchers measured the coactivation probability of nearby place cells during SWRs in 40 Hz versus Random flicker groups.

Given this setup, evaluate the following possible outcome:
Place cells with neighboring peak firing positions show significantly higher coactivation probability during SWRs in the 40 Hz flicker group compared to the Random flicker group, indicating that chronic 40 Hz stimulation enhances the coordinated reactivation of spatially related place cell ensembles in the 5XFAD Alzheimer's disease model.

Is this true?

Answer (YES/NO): NO